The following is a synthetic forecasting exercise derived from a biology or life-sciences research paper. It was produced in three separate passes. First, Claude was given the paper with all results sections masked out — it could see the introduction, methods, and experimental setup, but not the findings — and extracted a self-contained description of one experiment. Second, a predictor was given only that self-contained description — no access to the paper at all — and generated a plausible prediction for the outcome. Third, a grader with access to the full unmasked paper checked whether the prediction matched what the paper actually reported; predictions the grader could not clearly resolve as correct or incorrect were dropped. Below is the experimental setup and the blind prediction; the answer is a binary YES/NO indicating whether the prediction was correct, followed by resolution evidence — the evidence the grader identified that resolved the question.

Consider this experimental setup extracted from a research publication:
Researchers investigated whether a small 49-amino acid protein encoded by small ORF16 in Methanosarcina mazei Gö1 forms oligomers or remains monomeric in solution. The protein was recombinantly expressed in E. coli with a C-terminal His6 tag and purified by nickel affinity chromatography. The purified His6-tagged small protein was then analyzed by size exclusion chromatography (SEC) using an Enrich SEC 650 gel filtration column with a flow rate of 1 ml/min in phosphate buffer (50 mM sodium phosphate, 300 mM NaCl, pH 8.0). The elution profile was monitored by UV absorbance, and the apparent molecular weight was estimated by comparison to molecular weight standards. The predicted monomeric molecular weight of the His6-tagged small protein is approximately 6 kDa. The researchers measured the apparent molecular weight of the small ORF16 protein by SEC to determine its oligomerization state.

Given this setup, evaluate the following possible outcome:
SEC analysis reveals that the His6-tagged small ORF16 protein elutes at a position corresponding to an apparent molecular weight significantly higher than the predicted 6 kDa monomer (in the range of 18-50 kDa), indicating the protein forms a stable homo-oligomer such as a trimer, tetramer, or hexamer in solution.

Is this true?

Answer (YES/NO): NO